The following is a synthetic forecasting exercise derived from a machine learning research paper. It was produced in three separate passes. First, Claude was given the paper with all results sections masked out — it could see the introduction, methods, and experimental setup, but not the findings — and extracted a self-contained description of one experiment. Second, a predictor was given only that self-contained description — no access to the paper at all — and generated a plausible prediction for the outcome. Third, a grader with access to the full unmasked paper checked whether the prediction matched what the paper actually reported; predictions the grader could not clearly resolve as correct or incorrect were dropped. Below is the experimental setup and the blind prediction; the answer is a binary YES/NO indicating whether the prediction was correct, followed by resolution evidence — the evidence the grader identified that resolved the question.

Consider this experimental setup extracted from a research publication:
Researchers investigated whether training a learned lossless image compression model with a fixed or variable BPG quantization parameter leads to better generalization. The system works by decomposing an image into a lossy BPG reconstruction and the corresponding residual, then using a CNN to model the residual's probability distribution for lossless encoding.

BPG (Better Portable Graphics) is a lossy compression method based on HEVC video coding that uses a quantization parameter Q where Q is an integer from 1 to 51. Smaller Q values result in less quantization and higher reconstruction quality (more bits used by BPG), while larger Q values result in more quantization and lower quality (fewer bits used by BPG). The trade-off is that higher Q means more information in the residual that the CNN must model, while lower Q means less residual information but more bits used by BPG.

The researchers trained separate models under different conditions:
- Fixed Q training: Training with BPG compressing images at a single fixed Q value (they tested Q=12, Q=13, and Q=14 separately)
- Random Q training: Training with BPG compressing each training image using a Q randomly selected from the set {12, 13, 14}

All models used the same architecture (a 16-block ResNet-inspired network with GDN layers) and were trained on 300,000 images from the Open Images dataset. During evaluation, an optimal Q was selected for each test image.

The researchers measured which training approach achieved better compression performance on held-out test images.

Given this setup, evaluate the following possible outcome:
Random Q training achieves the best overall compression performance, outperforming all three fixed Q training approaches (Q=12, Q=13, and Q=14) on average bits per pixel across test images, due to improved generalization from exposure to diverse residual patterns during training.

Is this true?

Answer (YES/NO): YES